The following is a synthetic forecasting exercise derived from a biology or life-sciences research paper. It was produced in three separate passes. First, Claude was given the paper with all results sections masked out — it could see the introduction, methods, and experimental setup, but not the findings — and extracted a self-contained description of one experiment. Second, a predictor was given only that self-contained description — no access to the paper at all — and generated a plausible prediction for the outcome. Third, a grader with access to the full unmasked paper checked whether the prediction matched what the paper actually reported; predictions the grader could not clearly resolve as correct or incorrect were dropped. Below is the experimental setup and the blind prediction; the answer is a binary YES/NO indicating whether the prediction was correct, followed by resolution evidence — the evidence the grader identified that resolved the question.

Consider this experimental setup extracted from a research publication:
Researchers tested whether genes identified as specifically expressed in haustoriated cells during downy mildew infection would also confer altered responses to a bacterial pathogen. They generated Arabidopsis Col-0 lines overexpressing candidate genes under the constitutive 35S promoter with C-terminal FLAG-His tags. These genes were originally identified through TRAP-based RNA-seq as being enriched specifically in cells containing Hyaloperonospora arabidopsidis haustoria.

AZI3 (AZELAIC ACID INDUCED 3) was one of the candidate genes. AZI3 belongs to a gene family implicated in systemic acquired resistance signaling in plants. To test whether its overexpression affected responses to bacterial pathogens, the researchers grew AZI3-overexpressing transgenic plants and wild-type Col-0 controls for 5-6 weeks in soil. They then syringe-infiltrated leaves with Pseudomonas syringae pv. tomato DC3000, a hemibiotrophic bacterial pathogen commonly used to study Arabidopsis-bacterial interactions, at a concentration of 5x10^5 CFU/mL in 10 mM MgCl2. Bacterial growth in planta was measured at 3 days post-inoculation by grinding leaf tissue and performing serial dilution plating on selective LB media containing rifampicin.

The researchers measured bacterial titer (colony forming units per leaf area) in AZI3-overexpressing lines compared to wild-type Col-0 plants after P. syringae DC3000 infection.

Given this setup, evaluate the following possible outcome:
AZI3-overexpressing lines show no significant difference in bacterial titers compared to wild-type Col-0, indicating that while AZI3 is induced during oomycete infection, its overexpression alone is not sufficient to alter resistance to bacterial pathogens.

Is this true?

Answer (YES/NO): YES